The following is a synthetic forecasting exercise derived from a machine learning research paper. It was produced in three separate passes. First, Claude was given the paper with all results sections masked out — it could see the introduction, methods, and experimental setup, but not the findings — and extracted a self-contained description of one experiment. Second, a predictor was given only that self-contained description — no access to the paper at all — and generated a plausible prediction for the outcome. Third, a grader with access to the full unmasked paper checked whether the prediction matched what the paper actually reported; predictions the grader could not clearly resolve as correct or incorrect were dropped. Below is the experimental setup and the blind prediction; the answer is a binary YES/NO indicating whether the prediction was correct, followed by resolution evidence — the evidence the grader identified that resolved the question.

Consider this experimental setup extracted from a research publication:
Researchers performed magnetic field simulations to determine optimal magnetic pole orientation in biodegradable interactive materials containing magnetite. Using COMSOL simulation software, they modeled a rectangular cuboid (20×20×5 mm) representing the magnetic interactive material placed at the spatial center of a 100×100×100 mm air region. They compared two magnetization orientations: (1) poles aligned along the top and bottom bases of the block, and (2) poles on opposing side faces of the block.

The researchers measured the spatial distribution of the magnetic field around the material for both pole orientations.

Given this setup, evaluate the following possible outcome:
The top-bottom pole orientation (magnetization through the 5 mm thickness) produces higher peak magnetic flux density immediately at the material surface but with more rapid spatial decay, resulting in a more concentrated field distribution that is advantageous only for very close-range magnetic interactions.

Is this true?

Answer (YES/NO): NO